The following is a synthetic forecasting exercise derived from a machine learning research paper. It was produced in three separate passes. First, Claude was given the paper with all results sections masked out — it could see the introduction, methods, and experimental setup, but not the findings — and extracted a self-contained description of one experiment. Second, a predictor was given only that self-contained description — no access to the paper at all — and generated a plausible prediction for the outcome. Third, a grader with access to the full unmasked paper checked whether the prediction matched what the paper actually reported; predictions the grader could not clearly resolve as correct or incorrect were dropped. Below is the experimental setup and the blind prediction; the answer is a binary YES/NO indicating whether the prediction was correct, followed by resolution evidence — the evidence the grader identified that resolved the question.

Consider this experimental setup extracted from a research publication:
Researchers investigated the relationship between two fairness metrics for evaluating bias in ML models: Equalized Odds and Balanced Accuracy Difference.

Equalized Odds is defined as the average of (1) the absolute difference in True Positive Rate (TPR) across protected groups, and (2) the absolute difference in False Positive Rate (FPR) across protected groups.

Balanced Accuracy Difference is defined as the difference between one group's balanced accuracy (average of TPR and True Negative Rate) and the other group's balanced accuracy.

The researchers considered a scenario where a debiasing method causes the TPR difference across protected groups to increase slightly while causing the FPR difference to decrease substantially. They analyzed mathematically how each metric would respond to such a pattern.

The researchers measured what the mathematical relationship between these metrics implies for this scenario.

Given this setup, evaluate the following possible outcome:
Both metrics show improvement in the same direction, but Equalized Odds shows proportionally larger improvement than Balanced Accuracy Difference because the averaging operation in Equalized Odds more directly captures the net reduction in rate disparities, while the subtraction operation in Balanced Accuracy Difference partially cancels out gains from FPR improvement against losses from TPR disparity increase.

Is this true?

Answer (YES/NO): NO